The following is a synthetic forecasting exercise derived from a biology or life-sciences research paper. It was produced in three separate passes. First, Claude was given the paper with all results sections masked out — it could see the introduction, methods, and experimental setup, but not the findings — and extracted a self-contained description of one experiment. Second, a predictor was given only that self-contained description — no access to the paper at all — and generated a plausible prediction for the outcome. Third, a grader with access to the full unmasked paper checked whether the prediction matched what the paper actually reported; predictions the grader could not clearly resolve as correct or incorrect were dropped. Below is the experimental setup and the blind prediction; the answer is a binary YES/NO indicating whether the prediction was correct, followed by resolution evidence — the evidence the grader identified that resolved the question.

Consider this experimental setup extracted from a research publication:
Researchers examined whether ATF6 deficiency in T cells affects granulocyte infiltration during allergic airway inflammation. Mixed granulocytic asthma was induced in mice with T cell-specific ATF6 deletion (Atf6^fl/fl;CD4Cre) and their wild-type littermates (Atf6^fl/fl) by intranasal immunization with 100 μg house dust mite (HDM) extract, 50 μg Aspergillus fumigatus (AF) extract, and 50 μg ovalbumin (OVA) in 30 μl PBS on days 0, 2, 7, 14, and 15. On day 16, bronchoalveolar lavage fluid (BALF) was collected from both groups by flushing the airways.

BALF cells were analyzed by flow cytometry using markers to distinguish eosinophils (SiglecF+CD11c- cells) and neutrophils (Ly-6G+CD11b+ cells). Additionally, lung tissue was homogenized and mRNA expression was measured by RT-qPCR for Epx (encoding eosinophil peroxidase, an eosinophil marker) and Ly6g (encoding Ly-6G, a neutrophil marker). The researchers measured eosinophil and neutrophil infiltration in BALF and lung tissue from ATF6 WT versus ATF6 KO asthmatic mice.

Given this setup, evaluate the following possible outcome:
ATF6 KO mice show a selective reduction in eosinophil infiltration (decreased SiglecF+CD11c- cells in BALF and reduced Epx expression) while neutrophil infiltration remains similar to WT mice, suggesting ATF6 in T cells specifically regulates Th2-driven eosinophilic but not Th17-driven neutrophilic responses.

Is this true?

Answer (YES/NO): NO